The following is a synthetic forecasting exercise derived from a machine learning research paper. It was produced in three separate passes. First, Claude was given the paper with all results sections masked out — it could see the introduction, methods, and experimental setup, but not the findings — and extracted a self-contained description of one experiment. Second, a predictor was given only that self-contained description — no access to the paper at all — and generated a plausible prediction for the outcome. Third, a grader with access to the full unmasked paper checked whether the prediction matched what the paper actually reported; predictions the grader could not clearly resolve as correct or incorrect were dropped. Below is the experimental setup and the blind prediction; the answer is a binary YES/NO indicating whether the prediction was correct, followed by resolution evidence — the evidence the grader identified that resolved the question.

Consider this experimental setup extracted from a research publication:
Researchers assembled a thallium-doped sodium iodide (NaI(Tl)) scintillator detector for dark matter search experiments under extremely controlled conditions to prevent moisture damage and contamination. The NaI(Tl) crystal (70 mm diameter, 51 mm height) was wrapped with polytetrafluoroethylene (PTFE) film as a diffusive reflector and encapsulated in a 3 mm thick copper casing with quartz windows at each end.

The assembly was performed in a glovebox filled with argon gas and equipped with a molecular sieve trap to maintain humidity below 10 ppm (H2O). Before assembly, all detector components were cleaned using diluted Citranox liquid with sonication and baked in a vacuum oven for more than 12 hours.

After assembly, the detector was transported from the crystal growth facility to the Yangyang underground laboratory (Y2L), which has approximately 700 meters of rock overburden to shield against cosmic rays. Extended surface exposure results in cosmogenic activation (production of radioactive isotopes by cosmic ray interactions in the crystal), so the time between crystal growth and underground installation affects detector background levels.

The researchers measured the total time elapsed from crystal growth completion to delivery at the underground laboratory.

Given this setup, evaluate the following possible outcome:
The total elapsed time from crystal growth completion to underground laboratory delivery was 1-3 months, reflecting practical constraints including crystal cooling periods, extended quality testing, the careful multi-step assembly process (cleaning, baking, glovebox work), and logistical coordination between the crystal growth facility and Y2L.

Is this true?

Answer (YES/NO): NO